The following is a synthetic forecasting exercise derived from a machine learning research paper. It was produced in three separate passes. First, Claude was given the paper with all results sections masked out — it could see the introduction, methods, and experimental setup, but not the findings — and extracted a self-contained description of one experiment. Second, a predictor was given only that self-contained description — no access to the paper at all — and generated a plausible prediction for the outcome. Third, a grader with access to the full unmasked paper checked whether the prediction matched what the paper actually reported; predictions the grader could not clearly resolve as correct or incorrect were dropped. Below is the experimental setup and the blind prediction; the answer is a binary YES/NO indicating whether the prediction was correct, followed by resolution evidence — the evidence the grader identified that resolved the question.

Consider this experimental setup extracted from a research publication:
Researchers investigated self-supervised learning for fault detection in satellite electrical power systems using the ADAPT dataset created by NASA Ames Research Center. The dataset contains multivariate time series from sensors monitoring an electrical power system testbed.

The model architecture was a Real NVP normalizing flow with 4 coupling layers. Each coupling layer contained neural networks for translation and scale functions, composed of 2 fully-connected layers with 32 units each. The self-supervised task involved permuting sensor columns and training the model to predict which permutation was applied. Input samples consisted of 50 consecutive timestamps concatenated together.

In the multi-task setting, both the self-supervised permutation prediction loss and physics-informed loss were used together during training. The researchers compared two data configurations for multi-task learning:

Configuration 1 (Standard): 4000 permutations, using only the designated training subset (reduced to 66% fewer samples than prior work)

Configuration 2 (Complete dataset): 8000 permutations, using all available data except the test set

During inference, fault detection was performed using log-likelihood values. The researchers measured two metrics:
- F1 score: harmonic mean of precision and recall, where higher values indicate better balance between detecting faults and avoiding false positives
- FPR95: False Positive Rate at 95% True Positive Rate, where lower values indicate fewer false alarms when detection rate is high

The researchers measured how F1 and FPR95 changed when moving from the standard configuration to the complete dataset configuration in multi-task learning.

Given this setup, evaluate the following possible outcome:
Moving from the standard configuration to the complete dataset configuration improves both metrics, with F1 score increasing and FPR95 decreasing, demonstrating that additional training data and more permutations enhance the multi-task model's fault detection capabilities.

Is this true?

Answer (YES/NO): NO